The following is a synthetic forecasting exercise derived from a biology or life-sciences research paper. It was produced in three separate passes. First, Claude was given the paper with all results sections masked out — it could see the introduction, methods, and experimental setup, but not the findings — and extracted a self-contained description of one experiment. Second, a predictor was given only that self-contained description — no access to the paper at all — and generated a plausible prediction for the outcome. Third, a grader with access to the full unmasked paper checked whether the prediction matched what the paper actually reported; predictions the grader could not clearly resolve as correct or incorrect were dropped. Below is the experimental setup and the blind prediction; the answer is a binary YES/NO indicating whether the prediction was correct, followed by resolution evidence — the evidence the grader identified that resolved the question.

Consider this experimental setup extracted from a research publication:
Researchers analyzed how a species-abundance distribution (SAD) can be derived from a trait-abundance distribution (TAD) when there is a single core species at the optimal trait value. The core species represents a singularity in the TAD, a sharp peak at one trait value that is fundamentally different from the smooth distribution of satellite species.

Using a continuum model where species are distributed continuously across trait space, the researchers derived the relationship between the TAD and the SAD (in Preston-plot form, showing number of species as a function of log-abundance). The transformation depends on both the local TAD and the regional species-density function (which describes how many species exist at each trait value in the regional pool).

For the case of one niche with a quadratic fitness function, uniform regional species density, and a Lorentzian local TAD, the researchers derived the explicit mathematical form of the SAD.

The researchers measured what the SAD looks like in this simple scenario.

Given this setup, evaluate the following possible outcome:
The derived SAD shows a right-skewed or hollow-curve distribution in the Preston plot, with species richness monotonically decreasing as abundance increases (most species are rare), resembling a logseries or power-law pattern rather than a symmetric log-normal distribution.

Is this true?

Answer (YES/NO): YES